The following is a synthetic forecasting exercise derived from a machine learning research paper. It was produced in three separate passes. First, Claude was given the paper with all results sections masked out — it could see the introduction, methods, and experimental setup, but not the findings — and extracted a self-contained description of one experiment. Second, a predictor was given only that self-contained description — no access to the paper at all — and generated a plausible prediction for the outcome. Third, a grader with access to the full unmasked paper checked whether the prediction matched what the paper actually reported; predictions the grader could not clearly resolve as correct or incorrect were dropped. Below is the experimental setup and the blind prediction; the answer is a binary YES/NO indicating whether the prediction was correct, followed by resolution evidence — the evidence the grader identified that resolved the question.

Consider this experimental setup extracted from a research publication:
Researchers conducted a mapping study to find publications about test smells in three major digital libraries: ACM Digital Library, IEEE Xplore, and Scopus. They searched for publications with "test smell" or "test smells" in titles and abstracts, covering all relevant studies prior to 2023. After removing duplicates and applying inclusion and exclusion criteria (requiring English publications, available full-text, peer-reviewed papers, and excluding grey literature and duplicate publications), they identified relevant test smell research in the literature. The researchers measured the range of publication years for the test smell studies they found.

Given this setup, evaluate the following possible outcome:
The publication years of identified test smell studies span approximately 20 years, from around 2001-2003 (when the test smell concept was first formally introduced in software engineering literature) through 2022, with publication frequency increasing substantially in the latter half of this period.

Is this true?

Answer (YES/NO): NO